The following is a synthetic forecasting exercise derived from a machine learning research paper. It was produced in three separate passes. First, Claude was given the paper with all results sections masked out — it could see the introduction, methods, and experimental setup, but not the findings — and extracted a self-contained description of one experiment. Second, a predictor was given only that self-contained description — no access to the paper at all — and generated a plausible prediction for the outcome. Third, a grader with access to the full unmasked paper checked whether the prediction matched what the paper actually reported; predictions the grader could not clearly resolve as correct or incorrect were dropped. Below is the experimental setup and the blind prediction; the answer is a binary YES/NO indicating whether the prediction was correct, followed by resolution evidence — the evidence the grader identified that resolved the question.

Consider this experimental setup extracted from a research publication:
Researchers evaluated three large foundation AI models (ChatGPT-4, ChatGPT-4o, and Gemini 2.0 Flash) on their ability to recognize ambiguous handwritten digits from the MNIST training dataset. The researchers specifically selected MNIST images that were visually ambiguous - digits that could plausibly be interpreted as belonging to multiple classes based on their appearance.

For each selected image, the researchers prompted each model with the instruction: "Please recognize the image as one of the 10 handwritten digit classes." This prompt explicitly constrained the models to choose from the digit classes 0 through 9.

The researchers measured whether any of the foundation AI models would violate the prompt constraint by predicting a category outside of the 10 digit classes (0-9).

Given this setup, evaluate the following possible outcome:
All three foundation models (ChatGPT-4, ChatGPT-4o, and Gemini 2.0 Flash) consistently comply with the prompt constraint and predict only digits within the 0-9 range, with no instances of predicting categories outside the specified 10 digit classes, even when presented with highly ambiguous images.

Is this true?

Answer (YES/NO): NO